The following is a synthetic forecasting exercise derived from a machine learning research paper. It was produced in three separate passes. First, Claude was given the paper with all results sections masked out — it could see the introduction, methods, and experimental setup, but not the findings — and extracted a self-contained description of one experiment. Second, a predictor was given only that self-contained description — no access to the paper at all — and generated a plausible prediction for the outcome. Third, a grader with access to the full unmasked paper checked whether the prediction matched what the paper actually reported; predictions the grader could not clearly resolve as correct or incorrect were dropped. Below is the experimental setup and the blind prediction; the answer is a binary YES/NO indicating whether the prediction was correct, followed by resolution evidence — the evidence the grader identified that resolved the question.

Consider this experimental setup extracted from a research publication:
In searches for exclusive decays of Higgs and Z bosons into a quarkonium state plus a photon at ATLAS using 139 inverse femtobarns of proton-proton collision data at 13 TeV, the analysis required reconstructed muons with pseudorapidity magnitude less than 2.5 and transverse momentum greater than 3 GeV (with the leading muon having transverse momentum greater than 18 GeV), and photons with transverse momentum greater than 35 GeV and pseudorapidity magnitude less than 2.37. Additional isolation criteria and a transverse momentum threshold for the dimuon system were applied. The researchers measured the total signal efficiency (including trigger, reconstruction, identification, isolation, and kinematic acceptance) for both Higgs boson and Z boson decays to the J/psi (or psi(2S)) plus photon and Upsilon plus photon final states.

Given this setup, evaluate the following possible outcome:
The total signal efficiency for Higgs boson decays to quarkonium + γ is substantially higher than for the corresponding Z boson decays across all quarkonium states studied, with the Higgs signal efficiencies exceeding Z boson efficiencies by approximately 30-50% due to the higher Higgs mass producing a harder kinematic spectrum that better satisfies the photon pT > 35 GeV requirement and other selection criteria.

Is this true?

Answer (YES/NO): NO